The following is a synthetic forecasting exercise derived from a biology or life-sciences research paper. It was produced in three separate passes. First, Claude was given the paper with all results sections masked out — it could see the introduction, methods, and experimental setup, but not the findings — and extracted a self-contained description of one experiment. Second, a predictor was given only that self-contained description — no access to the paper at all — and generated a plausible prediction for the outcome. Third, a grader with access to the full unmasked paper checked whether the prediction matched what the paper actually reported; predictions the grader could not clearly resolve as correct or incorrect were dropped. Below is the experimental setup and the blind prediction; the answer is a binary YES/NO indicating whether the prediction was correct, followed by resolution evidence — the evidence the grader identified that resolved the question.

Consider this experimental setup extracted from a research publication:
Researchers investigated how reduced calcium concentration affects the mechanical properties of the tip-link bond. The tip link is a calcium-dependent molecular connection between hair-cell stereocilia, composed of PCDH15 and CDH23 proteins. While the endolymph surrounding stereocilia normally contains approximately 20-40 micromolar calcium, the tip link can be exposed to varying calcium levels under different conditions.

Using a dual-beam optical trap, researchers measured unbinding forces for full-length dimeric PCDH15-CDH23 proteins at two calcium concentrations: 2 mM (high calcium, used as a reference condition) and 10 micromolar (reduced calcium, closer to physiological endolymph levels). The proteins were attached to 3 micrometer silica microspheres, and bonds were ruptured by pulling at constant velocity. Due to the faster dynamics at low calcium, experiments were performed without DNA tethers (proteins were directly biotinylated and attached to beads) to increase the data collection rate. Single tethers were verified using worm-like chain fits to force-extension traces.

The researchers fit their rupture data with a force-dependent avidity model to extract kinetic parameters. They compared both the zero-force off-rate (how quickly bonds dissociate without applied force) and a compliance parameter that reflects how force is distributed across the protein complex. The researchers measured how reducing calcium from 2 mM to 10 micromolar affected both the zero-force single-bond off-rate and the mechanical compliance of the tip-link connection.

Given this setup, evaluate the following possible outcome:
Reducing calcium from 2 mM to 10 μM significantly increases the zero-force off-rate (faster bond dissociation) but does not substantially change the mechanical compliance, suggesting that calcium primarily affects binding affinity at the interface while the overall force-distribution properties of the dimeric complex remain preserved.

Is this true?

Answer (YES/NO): NO